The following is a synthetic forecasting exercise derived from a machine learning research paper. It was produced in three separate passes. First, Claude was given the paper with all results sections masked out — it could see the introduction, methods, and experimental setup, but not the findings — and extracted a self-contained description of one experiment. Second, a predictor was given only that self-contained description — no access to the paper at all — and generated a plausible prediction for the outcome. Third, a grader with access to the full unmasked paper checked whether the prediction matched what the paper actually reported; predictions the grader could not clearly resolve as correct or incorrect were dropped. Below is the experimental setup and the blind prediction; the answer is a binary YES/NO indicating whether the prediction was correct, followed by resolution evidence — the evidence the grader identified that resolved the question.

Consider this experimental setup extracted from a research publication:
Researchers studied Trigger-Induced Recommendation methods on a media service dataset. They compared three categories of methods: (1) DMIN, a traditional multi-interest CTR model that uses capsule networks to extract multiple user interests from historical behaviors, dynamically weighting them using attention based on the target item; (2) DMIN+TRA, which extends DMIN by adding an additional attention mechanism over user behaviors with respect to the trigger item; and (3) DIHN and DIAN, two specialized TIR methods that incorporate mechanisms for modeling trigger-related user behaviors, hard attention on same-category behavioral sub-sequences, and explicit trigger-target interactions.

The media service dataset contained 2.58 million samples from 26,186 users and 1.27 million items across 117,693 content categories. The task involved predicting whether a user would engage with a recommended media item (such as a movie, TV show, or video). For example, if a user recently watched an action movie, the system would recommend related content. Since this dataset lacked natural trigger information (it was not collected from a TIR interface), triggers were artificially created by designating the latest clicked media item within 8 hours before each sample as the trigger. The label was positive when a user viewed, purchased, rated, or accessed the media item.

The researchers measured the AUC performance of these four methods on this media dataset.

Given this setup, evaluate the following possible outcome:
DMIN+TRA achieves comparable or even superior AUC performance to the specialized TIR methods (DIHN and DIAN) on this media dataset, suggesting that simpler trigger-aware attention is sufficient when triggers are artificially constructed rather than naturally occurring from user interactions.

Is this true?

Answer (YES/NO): YES